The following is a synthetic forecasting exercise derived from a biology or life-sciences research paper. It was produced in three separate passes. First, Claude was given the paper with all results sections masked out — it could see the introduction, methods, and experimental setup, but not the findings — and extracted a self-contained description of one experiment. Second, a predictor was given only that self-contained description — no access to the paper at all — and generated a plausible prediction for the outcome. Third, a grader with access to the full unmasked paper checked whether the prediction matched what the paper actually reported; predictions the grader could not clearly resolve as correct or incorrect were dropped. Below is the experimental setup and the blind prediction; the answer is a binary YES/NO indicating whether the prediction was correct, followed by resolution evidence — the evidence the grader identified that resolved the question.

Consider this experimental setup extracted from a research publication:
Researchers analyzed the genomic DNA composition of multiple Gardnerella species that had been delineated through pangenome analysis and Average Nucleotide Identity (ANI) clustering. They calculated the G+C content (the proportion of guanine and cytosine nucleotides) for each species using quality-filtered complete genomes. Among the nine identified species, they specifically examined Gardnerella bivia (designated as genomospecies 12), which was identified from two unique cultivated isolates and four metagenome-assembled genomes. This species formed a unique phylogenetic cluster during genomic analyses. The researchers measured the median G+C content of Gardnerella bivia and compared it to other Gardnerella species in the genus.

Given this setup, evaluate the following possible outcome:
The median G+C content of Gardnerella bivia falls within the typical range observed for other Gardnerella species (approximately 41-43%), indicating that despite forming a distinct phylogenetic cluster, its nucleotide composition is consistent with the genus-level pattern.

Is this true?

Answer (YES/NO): NO